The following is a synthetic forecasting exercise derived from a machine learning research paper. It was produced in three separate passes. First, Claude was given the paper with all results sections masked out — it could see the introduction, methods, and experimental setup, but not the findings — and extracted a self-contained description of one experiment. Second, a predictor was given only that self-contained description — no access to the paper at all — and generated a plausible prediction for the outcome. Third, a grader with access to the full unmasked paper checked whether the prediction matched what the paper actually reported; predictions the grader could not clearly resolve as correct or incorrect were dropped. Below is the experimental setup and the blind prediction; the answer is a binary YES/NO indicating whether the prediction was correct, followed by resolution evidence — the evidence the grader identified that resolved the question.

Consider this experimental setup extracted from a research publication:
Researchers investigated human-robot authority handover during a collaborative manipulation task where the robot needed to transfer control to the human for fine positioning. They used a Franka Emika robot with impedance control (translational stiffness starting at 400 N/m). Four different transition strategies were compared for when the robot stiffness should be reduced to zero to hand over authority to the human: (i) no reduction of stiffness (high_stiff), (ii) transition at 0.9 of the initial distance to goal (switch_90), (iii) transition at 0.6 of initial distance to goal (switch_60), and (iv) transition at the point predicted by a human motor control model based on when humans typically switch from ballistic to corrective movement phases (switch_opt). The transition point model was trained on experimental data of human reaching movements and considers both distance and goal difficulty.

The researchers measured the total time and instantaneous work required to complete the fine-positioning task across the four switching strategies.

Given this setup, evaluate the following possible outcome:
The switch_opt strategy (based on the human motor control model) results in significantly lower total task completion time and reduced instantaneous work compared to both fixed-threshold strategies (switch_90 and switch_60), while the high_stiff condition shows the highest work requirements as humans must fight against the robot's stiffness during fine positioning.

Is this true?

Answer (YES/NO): NO